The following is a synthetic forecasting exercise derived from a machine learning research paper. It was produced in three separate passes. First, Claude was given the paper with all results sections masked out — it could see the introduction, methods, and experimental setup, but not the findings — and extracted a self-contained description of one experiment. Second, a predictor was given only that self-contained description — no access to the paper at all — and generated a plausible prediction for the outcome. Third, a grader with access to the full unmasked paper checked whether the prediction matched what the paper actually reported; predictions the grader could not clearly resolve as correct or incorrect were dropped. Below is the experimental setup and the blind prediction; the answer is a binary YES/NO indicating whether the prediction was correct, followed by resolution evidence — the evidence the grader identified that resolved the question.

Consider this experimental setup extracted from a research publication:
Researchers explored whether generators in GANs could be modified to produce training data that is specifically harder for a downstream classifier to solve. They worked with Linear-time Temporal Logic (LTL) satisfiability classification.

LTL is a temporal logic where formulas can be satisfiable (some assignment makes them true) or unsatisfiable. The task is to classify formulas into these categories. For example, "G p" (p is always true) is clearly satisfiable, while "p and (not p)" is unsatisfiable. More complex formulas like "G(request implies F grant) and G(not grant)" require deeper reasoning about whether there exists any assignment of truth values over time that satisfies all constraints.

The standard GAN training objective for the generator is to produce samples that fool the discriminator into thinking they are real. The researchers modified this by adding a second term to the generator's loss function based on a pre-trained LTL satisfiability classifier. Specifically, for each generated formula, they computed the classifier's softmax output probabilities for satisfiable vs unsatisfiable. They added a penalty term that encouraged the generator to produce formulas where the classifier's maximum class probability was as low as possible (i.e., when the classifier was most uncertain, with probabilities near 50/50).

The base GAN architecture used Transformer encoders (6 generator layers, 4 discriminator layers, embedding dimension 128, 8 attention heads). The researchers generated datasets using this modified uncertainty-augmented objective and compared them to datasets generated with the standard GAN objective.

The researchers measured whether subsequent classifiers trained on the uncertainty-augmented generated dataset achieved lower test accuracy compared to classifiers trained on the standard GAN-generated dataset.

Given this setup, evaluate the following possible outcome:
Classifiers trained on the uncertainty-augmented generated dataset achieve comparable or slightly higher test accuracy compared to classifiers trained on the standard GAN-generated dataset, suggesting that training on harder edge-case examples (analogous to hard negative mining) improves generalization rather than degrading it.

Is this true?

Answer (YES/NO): YES